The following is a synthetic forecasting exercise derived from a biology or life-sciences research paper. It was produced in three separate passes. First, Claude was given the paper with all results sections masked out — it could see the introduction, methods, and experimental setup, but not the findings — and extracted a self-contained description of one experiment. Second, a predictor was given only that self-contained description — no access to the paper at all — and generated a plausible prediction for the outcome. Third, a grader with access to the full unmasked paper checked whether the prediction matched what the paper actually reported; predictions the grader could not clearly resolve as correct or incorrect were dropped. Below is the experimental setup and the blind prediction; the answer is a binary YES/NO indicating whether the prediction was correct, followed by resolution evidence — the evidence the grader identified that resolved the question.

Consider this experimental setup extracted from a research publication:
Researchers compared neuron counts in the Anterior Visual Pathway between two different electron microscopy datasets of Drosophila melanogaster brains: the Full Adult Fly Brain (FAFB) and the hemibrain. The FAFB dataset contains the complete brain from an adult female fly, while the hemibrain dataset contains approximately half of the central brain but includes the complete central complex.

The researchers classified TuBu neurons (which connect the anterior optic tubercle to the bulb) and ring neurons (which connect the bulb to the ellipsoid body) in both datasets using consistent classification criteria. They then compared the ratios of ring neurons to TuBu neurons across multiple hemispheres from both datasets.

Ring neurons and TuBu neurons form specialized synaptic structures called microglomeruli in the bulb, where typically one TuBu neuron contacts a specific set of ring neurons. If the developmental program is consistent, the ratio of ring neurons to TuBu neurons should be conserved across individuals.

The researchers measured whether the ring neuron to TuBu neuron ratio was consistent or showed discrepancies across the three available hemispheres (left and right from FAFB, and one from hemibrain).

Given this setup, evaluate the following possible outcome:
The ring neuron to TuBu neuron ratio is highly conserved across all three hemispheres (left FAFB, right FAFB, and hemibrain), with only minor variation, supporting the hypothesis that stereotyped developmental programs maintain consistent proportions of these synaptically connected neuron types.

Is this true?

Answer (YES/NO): NO